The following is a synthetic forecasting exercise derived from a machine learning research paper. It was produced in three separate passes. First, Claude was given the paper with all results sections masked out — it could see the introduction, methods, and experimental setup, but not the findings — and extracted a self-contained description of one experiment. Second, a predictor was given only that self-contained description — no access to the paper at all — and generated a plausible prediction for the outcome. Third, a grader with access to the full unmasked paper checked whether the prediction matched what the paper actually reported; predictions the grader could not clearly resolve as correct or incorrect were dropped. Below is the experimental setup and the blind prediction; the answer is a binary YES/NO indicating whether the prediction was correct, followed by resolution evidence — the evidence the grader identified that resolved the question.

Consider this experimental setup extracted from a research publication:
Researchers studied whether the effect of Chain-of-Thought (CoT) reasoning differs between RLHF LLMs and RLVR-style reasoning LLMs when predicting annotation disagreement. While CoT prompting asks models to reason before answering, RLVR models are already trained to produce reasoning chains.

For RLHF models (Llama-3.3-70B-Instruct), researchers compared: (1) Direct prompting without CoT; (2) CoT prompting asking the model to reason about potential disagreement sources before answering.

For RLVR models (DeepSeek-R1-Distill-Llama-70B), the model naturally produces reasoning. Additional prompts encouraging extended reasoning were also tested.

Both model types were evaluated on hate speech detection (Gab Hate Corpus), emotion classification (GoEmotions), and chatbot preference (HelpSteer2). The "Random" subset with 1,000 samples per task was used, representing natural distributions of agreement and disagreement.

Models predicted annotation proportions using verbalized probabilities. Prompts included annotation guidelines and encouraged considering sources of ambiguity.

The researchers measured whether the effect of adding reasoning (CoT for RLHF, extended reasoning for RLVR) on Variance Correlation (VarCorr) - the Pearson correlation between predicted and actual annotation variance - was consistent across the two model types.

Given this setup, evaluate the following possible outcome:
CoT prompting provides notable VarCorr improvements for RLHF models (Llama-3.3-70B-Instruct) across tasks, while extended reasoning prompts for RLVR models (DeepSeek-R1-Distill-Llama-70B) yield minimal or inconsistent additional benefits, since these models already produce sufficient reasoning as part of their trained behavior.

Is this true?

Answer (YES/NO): YES